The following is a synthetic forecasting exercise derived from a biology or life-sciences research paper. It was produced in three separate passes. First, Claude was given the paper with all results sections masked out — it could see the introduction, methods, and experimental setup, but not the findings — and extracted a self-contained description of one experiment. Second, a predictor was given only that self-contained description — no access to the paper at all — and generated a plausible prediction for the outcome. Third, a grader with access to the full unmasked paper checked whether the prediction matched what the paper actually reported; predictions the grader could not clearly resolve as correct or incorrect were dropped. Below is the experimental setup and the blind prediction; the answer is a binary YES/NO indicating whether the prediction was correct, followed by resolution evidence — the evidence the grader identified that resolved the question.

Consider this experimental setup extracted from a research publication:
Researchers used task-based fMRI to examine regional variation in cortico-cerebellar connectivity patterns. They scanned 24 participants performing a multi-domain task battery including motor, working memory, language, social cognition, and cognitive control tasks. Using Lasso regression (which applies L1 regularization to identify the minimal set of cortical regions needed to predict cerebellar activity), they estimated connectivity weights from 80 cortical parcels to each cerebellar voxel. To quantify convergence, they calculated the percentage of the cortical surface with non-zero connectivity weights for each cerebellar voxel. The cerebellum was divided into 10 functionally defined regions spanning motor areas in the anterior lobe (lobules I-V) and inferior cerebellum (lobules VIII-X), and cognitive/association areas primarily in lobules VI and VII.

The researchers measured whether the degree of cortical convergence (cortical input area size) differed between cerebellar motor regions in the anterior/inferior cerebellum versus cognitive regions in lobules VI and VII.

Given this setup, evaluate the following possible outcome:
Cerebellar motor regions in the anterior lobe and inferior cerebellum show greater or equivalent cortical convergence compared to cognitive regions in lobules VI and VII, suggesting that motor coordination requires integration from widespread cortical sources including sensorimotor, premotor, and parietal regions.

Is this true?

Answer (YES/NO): NO